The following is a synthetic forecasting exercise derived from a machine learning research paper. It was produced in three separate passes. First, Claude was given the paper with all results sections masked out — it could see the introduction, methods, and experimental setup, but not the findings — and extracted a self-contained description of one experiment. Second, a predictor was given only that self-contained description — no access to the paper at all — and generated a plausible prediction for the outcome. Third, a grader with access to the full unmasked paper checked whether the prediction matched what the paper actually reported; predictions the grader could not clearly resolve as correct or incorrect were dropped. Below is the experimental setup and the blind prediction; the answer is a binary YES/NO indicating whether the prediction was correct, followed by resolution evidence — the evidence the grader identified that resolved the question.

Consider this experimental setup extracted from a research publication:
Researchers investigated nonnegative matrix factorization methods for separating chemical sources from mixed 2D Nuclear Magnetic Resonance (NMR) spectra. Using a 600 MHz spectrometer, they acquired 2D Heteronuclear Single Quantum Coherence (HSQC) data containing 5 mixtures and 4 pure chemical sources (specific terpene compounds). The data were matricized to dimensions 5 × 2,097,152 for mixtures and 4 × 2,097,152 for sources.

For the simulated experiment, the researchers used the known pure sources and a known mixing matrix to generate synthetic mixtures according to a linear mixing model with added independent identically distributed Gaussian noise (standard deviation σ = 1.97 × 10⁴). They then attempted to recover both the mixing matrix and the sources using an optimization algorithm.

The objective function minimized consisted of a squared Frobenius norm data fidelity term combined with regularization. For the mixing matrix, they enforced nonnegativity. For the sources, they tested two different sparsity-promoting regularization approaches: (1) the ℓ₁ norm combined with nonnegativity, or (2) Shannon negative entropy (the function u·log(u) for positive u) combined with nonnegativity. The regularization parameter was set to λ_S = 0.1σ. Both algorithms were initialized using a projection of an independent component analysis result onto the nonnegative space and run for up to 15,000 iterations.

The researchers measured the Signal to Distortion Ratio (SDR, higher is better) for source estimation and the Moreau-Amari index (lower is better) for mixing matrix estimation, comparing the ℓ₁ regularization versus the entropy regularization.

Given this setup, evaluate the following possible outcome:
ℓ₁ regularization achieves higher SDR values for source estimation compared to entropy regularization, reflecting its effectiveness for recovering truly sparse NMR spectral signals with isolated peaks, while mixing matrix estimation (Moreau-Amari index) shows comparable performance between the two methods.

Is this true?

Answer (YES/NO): NO